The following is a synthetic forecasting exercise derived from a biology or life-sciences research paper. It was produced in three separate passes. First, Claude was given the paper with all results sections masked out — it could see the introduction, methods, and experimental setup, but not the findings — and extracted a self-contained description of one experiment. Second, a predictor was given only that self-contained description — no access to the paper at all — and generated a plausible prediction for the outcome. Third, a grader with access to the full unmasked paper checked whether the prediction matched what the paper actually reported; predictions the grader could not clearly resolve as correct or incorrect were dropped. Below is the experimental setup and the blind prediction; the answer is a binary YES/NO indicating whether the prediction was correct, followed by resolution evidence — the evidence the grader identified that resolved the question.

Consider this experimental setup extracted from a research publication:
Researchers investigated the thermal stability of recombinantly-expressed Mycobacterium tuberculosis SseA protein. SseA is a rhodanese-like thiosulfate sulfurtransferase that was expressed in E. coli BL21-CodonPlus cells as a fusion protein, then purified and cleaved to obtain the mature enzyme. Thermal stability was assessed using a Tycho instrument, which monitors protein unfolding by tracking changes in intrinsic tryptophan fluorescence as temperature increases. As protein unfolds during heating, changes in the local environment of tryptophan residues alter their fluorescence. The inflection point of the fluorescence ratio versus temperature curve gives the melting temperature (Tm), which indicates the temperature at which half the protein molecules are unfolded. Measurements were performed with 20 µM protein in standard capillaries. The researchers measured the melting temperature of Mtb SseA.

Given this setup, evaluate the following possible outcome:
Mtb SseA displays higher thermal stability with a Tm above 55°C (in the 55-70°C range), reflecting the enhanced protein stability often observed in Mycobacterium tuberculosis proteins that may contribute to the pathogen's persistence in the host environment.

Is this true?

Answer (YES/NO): NO